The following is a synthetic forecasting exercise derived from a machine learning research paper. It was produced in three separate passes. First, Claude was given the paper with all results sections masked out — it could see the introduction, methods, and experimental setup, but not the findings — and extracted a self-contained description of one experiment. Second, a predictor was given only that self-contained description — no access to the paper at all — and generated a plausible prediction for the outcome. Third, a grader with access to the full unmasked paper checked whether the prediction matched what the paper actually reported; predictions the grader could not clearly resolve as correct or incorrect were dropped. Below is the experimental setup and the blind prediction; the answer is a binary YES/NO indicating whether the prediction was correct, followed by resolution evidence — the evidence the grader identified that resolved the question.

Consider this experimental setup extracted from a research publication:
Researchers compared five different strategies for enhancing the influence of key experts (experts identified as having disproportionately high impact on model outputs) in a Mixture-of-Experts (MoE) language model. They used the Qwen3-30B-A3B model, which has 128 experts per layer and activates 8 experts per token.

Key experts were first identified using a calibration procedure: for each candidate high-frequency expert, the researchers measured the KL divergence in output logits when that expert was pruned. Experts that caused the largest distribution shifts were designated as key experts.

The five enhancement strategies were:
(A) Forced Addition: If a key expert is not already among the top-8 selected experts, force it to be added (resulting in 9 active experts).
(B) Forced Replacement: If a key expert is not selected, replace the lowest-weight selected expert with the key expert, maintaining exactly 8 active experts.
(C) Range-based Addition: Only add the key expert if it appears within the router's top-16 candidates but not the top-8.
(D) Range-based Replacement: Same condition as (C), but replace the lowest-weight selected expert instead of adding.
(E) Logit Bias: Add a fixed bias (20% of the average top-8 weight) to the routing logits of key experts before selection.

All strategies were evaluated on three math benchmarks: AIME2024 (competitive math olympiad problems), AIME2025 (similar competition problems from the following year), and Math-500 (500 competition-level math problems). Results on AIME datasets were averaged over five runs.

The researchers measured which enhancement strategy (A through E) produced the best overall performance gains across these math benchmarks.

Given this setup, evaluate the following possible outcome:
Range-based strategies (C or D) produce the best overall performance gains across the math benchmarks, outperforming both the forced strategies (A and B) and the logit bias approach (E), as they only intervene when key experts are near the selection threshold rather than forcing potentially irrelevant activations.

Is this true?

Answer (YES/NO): YES